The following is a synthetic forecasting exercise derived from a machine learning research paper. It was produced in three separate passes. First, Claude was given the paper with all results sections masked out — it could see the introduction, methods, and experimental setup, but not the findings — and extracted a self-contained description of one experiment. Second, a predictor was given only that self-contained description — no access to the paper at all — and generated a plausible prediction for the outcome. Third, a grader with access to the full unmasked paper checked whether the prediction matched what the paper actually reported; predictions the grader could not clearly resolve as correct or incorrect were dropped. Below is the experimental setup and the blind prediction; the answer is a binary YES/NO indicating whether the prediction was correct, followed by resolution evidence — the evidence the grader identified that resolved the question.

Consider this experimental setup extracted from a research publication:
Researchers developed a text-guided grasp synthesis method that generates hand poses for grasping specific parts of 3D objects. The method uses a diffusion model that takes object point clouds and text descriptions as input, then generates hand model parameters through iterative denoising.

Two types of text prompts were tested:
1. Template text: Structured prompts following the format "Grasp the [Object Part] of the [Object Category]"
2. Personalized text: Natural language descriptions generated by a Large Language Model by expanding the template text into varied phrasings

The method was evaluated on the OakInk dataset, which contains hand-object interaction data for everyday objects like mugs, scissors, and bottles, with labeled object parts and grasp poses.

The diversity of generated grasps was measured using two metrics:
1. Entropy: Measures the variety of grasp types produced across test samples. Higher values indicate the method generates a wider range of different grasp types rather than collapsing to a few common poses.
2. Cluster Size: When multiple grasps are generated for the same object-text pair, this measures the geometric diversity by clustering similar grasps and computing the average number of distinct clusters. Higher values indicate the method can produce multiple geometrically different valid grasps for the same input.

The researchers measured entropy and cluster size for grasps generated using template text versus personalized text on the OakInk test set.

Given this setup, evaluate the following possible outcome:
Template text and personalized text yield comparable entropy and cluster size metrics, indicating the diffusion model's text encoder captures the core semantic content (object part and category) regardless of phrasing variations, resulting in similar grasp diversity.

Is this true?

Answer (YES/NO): YES